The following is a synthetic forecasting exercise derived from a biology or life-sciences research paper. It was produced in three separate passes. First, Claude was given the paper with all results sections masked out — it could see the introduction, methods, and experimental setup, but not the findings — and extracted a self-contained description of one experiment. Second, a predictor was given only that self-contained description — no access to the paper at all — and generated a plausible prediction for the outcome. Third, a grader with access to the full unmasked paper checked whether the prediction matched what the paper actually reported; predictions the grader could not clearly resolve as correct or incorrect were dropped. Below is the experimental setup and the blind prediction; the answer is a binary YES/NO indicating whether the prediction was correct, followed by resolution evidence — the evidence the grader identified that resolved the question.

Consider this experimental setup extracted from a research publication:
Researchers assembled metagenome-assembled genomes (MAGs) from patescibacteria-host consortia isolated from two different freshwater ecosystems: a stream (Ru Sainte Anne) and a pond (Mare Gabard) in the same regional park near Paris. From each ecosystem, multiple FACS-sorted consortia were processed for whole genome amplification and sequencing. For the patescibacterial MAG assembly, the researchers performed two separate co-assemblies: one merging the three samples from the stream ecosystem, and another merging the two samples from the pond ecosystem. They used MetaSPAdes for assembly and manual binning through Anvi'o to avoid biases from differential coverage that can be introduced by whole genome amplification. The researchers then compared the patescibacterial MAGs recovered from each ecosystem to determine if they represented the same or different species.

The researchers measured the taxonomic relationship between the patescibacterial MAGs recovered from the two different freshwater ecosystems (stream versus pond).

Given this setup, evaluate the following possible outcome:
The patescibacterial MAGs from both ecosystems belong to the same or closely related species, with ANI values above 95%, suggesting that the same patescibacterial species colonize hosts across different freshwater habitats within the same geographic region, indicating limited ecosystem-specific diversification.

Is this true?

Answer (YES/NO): NO